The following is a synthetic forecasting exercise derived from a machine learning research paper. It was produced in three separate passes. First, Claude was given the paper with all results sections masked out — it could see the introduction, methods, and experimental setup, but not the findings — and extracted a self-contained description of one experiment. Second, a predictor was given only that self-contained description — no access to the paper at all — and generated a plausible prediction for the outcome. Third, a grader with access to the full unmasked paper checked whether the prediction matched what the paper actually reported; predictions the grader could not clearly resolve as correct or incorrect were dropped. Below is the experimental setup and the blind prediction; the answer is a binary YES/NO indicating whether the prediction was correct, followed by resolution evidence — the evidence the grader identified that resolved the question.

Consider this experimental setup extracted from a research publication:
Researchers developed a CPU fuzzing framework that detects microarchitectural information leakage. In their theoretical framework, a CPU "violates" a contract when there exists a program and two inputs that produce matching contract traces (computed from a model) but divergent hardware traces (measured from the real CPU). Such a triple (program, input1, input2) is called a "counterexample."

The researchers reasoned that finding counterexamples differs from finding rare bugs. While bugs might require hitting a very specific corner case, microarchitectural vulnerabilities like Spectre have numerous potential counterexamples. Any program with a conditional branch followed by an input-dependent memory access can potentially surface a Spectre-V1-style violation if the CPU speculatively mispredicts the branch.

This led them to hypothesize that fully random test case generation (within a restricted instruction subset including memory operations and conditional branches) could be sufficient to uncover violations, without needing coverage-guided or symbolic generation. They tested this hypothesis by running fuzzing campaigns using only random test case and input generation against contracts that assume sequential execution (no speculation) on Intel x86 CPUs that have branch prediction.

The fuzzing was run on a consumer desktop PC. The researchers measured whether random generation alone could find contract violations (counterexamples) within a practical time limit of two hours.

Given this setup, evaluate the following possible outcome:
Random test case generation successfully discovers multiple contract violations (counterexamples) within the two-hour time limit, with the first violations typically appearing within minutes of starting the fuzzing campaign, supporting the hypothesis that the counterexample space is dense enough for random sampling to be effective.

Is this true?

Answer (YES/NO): YES